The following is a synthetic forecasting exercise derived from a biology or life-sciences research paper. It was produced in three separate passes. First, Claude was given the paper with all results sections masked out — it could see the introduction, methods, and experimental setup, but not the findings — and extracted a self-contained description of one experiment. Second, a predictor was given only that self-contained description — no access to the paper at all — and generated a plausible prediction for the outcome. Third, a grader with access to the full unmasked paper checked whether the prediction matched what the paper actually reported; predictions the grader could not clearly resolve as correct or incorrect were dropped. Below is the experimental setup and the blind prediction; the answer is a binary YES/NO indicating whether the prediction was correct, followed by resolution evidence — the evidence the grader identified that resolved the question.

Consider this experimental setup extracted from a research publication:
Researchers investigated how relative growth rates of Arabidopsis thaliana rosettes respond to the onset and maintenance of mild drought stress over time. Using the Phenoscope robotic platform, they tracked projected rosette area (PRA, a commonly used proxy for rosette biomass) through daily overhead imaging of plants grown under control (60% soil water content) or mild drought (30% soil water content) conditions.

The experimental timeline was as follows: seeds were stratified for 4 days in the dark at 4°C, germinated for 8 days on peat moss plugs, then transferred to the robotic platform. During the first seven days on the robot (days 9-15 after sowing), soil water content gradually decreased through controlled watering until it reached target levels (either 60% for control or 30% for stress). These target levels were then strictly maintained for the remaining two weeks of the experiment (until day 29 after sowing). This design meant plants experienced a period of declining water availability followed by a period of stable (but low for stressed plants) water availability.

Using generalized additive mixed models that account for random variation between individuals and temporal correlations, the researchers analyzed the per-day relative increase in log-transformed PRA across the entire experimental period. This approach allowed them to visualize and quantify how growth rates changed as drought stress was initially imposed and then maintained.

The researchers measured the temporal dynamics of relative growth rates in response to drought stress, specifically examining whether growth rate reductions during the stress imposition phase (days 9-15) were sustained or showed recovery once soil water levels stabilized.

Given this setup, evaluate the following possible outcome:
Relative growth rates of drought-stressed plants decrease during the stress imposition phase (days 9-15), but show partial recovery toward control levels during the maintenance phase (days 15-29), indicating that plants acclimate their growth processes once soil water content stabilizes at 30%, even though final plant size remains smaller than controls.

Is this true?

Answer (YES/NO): NO